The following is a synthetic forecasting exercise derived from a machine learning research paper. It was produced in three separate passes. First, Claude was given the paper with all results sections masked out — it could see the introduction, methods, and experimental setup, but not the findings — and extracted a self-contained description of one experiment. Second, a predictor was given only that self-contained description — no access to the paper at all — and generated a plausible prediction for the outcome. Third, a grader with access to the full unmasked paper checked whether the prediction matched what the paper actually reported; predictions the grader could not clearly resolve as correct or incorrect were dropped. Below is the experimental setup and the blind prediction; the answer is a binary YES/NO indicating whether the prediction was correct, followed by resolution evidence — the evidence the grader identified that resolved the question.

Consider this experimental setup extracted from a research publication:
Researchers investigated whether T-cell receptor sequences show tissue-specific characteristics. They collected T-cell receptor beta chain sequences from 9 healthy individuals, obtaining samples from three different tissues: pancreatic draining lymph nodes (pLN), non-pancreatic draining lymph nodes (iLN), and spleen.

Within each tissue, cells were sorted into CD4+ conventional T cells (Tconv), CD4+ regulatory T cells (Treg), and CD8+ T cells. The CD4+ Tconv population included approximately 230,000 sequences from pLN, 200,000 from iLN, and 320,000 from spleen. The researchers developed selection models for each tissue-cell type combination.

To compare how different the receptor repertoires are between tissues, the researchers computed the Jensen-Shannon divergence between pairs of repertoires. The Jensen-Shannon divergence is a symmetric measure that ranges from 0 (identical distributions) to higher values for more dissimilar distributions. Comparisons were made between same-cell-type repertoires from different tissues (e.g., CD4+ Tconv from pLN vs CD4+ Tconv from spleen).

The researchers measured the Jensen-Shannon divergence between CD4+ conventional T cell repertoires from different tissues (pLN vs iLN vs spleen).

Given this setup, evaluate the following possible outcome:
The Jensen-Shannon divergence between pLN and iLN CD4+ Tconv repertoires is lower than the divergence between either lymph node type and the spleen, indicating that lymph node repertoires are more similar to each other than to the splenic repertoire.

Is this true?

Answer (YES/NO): NO